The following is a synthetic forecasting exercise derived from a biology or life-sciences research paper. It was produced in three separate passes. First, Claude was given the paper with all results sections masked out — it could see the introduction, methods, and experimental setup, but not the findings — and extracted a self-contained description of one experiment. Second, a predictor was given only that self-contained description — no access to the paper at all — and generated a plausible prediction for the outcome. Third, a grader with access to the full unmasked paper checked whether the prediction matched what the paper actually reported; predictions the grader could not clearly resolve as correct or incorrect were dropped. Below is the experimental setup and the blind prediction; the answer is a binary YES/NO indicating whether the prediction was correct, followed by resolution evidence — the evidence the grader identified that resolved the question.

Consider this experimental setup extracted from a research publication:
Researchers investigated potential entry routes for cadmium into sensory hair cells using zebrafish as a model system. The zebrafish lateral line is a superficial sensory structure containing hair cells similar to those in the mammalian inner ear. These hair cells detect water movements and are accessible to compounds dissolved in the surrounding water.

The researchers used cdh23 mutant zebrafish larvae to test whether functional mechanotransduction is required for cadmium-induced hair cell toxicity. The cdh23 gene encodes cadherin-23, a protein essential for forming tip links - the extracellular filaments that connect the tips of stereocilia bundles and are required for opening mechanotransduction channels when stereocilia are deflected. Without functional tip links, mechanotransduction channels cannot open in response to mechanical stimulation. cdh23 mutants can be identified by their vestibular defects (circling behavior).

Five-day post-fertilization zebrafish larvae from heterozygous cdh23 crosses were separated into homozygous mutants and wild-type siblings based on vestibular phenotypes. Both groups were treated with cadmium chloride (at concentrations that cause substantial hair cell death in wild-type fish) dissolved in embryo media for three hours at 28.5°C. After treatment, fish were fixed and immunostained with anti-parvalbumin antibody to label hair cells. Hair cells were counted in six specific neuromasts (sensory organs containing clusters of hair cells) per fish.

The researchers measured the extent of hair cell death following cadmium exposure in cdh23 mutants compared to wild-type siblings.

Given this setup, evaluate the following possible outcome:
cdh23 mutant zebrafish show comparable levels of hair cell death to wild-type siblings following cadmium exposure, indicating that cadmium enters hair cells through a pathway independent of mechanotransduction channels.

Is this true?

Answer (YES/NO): NO